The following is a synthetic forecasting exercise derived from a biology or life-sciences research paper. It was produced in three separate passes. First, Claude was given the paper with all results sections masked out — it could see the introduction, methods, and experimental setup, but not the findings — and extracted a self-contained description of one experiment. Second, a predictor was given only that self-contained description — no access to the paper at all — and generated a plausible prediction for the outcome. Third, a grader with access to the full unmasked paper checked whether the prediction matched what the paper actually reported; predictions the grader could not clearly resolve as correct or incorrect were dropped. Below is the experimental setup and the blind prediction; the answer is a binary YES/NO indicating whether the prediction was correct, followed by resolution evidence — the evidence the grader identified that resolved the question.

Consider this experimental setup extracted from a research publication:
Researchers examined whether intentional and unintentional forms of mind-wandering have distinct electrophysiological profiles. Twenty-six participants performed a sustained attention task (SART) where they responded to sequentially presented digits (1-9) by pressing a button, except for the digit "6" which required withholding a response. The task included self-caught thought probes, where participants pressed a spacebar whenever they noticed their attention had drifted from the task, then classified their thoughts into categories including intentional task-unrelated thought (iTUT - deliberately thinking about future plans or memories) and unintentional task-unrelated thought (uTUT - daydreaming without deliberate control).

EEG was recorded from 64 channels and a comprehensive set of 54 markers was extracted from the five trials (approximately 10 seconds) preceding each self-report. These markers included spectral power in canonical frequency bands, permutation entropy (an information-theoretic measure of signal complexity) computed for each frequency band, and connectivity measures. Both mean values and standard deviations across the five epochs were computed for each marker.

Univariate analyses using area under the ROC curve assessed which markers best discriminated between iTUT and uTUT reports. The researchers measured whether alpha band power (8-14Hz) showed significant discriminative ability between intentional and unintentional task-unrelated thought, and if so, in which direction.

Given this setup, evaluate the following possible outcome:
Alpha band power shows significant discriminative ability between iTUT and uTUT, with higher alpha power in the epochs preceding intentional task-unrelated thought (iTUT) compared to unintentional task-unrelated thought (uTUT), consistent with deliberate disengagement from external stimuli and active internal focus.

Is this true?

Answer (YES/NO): YES